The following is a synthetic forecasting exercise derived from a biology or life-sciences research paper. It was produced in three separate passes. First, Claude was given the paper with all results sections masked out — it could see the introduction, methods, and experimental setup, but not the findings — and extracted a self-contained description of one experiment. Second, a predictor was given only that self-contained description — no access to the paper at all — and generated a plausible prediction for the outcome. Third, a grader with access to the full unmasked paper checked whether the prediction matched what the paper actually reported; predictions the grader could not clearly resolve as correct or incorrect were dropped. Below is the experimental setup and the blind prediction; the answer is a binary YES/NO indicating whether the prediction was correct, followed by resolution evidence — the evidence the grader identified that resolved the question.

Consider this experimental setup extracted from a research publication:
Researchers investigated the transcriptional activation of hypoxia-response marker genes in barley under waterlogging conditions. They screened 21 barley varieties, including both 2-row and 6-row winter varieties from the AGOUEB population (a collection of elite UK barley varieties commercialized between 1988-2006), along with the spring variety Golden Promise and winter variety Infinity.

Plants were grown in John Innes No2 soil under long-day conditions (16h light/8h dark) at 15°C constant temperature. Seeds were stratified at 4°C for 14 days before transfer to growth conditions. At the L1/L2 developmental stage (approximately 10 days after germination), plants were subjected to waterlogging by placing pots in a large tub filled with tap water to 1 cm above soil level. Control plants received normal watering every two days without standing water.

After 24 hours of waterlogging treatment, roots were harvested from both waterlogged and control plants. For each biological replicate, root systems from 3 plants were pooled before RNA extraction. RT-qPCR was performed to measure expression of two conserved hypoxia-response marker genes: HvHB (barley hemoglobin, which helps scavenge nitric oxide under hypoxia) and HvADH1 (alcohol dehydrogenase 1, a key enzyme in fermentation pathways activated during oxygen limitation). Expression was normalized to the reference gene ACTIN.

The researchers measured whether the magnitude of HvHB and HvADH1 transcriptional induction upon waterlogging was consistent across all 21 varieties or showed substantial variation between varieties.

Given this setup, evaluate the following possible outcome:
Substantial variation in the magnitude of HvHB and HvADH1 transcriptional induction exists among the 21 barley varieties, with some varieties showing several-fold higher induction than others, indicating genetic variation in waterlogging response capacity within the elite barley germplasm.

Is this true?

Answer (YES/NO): YES